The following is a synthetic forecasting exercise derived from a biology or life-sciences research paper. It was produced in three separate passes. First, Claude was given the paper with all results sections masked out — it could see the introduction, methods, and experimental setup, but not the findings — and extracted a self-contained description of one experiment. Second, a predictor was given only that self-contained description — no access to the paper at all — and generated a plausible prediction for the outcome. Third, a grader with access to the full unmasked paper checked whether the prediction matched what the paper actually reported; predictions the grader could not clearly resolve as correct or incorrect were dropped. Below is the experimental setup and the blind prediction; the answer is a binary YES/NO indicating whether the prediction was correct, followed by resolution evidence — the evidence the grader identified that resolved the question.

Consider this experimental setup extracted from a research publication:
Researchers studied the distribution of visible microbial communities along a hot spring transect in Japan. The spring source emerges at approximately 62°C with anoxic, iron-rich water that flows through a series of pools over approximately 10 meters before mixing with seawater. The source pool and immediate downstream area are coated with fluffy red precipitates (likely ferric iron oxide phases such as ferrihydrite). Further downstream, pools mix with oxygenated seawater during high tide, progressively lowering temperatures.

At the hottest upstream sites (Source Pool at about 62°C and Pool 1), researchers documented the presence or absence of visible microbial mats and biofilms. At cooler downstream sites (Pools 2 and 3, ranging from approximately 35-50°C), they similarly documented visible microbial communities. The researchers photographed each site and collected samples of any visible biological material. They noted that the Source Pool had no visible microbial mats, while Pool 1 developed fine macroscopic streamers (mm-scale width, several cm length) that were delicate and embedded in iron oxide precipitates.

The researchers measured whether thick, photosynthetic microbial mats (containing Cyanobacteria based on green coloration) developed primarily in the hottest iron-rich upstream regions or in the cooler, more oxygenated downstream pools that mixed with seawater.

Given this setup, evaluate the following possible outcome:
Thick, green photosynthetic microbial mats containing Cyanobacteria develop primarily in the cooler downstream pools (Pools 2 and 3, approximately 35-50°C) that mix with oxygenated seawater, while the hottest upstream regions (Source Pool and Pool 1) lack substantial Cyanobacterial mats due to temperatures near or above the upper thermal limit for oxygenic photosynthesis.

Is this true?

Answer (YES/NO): YES